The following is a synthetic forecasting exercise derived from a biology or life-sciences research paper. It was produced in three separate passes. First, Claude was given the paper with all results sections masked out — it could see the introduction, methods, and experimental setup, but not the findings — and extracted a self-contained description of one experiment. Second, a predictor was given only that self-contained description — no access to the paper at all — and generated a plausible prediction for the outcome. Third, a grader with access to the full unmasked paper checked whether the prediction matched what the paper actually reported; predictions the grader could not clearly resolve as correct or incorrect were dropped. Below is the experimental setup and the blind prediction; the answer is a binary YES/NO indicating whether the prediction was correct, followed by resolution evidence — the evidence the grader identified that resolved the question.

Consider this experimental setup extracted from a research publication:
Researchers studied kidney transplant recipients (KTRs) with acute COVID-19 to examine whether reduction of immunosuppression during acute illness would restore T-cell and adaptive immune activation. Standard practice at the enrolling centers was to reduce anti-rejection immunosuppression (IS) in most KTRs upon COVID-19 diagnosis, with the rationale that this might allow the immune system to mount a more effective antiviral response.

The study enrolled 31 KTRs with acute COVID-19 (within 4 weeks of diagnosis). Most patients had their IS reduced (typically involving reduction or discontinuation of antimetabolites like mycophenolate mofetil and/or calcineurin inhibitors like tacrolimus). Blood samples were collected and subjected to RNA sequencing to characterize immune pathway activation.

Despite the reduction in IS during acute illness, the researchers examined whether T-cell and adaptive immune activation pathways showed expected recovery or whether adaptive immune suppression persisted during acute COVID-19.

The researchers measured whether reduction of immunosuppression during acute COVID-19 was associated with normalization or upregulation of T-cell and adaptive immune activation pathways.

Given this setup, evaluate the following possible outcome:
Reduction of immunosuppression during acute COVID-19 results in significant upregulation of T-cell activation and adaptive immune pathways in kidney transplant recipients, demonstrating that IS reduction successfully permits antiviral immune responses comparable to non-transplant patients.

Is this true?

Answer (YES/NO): NO